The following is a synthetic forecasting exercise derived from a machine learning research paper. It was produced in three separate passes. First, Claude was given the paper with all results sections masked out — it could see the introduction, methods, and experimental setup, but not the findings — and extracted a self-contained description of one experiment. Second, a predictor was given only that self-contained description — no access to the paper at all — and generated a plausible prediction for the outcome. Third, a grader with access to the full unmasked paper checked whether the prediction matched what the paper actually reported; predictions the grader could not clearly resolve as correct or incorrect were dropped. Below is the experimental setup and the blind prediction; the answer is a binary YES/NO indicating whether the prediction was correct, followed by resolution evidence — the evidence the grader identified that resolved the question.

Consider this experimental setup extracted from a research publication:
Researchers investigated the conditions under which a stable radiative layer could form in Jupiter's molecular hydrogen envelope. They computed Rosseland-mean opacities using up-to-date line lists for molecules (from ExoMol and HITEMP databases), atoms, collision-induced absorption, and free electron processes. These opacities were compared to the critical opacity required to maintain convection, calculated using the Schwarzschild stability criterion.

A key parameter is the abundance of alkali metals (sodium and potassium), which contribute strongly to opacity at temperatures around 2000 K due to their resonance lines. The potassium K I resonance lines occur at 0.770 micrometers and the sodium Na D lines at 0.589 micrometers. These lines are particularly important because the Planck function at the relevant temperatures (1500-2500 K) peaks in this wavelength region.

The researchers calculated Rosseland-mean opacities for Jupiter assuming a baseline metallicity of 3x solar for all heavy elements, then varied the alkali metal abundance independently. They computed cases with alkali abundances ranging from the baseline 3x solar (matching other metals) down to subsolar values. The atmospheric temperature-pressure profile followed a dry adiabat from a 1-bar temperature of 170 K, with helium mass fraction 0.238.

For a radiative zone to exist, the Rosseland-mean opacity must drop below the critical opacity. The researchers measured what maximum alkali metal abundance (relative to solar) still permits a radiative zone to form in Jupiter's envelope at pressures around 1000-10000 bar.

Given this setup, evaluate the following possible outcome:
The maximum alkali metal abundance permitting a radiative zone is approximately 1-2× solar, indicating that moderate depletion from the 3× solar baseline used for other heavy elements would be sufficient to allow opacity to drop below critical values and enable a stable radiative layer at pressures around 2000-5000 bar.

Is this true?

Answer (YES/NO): NO